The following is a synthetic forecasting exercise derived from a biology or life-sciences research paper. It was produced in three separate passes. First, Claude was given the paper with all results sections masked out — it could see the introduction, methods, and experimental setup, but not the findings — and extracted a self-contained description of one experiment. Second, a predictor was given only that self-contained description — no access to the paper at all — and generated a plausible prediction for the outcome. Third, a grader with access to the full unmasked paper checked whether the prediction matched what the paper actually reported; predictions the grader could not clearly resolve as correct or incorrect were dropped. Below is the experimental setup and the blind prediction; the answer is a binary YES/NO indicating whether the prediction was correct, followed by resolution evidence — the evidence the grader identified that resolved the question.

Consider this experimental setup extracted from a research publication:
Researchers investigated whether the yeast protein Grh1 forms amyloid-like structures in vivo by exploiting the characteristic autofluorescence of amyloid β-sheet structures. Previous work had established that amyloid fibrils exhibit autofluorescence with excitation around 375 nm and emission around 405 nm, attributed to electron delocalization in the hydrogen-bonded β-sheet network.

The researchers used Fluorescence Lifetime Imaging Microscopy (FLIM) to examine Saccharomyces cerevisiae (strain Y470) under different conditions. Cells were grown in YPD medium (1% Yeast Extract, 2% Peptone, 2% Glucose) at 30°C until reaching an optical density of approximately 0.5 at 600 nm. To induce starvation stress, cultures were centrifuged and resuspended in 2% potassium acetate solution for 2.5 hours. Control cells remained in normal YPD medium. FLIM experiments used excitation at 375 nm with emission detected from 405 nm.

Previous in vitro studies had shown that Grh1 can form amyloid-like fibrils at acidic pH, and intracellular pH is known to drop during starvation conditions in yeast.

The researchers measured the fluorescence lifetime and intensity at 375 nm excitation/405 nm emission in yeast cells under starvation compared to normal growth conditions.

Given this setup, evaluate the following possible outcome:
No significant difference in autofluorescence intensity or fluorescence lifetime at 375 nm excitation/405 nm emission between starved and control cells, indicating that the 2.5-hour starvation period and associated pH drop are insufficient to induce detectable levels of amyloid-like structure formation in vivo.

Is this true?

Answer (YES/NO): NO